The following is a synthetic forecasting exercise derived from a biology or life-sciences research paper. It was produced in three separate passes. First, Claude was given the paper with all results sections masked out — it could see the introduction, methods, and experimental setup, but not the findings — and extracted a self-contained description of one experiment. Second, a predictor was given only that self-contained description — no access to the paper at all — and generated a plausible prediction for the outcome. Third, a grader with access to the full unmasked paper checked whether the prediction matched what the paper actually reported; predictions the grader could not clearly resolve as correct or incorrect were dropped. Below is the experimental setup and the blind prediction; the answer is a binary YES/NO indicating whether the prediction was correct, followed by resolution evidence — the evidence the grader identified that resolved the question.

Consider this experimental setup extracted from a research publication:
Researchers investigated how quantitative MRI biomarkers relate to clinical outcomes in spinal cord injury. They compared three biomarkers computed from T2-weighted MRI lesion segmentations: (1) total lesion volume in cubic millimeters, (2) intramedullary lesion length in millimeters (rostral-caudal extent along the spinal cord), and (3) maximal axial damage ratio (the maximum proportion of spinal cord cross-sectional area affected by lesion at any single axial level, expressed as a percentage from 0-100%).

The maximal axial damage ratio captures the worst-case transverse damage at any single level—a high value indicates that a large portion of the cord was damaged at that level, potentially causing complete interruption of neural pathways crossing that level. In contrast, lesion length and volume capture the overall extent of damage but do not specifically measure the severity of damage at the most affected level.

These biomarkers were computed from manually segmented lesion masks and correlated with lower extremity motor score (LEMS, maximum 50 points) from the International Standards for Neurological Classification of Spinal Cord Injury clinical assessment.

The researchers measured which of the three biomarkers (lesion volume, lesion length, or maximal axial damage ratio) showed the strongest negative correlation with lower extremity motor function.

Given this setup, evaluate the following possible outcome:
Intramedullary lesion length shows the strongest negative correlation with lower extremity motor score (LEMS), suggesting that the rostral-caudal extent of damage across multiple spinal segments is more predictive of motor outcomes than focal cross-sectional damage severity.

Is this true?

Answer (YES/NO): NO